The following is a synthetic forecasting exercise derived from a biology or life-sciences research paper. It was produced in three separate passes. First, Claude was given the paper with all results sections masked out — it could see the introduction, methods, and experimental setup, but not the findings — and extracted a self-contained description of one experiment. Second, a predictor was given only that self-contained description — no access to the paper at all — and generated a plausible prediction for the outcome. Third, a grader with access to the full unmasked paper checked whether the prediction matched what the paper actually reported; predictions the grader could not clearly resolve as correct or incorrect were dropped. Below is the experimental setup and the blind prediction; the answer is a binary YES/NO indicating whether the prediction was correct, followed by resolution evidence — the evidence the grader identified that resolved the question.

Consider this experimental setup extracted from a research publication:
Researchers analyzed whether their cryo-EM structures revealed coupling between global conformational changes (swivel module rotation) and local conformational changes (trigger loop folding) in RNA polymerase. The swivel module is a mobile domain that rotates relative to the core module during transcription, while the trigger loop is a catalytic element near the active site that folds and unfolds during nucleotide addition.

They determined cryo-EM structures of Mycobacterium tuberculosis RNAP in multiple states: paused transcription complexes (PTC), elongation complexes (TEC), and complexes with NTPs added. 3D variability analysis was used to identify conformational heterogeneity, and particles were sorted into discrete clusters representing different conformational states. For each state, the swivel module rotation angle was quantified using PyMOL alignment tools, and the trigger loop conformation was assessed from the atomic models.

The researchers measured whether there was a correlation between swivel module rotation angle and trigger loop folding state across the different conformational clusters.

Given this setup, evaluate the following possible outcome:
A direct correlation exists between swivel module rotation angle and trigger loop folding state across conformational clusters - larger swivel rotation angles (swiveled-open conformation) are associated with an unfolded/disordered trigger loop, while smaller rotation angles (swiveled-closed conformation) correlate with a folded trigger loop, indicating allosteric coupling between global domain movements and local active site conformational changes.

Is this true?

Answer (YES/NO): YES